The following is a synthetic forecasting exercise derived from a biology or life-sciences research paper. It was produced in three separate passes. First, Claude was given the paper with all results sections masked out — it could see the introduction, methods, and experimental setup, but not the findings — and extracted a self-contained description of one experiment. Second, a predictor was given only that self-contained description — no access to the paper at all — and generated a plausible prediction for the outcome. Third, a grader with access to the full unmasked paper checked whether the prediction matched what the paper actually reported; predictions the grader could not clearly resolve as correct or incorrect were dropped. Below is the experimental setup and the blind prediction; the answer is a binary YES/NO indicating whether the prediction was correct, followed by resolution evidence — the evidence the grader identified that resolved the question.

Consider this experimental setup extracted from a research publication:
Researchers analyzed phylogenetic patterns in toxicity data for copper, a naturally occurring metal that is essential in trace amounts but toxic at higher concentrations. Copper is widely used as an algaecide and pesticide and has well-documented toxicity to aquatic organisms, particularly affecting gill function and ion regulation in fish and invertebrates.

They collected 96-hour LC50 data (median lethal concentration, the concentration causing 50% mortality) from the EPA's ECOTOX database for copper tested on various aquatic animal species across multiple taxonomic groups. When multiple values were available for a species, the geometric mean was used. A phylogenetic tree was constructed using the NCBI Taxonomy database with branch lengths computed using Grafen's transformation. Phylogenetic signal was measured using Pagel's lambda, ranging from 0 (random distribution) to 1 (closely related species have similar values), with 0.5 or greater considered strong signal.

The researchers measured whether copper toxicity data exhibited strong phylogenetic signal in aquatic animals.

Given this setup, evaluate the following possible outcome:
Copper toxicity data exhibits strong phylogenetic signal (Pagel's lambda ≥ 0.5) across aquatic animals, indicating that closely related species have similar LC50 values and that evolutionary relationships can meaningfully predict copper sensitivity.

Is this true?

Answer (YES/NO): NO